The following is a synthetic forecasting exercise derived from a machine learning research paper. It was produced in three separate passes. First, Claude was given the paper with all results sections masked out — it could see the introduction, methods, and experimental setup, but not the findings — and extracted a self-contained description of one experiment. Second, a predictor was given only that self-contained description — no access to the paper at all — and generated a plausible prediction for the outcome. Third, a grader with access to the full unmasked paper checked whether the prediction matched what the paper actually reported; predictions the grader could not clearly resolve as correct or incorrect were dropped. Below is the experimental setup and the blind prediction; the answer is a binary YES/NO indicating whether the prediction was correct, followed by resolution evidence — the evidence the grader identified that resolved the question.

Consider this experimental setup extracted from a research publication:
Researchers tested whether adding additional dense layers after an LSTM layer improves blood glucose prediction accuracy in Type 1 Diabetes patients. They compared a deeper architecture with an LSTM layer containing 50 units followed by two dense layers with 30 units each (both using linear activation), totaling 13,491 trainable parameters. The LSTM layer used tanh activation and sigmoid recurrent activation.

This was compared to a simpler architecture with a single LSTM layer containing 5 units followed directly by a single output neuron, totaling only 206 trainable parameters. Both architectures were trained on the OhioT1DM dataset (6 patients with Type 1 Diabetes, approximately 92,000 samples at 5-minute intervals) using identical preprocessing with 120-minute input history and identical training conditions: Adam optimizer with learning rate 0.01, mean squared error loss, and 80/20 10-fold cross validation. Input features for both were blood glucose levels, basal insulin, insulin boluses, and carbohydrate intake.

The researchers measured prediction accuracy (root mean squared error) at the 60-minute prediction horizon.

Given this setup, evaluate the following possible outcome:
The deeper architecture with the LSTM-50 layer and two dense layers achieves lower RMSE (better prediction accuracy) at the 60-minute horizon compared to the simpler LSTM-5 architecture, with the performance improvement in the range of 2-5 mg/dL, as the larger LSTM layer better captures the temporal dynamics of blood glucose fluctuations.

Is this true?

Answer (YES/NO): NO